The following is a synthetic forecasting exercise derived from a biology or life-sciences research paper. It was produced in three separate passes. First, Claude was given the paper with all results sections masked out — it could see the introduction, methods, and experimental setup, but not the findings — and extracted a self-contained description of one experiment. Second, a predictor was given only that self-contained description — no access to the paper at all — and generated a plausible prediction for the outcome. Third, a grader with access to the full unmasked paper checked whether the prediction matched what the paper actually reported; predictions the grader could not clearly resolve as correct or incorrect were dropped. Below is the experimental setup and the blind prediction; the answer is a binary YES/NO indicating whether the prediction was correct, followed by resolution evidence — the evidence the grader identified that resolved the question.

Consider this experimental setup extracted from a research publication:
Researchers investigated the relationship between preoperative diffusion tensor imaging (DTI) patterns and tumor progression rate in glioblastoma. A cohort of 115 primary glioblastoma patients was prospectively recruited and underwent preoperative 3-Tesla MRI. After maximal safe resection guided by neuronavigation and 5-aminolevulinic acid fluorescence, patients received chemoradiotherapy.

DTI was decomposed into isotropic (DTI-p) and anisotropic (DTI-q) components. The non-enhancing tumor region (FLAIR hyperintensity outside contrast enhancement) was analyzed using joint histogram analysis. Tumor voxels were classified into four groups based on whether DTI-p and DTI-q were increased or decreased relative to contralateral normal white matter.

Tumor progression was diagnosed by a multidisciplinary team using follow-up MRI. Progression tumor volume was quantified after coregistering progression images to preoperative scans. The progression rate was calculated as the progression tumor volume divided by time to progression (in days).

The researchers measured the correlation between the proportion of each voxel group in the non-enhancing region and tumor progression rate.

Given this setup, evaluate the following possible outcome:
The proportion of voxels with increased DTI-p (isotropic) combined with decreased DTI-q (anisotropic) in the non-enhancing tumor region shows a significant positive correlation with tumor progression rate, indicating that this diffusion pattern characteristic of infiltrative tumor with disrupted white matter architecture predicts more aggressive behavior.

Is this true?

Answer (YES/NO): NO